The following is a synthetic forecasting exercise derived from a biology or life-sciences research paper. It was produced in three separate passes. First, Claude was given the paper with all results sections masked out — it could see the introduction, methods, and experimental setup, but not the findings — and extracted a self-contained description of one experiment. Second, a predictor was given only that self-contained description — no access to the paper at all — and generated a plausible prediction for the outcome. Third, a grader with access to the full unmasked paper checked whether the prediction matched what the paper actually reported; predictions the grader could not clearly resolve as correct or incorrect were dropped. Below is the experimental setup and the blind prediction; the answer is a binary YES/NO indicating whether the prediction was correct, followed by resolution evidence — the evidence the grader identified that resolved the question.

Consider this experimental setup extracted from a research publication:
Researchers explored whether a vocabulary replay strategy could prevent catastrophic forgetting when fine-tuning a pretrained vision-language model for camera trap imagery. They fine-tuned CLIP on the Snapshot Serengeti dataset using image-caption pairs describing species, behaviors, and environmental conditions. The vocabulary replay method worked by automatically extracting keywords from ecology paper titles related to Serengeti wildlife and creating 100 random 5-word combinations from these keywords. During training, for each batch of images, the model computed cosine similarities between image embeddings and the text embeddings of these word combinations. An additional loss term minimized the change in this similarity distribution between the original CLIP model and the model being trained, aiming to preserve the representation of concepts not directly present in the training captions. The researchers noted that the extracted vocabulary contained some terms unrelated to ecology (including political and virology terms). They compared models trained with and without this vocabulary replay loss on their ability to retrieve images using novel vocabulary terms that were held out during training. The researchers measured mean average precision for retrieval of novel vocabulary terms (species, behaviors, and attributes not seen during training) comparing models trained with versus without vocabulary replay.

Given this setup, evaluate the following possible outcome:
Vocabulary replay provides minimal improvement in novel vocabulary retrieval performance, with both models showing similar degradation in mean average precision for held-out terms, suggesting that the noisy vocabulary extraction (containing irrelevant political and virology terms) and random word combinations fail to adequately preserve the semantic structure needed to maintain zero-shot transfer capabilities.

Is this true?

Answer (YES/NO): NO